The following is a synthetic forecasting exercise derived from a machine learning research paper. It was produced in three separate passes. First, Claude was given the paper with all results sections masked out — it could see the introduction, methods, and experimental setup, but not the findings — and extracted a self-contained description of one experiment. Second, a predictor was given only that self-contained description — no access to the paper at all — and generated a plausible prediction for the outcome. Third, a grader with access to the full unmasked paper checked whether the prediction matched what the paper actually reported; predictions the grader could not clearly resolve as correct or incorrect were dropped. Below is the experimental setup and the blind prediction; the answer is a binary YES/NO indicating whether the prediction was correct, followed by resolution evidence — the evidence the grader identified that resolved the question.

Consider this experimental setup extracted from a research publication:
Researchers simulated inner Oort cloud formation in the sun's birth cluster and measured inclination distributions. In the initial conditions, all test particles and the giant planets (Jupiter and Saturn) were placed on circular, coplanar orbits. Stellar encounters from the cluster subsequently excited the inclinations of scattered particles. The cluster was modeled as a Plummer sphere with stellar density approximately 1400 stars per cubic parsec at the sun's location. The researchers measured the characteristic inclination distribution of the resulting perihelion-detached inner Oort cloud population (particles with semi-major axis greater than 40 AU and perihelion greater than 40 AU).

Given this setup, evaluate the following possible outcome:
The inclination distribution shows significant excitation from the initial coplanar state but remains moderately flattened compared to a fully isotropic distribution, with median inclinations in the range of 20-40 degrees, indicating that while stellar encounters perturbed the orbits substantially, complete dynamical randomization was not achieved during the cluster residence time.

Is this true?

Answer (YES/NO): YES